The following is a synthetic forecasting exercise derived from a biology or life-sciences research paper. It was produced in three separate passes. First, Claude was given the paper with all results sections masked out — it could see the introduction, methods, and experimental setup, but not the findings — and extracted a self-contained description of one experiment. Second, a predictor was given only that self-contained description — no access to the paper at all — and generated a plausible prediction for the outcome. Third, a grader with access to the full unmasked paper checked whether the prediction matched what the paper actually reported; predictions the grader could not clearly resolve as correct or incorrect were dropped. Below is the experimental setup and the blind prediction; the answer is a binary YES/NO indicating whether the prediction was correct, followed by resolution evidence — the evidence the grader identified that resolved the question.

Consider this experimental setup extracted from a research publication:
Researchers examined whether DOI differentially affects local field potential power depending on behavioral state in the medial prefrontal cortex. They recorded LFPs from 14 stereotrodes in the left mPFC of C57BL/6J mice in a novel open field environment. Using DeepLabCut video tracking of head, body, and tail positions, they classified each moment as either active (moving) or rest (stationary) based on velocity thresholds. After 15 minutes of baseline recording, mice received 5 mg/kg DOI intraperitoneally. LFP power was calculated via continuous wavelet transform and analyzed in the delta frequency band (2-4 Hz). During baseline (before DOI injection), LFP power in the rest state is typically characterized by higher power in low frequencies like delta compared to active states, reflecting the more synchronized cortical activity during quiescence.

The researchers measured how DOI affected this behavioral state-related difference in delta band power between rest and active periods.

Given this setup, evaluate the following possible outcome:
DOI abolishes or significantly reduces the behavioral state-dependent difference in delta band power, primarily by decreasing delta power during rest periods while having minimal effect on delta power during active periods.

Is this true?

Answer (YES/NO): YES